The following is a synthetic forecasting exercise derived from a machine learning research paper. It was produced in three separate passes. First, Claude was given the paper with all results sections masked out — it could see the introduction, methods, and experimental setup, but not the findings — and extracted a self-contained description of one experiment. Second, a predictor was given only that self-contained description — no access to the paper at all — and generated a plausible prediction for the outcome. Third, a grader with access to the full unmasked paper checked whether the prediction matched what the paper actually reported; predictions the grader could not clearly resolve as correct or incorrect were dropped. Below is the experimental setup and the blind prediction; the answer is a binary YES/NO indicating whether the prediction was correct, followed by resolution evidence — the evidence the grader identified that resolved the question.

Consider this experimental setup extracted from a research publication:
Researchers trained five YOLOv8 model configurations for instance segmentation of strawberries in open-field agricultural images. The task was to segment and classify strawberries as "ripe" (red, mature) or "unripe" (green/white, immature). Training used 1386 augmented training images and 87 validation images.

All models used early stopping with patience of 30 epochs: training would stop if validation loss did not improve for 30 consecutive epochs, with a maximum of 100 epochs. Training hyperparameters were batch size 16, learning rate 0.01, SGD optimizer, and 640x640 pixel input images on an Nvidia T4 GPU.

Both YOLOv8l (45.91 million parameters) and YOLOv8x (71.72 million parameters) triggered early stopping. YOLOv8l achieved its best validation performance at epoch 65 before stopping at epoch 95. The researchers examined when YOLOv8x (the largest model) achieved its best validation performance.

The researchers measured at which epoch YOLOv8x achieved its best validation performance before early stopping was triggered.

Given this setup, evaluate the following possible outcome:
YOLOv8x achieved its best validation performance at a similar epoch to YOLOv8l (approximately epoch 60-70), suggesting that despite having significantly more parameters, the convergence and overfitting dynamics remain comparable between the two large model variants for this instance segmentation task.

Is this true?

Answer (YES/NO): NO